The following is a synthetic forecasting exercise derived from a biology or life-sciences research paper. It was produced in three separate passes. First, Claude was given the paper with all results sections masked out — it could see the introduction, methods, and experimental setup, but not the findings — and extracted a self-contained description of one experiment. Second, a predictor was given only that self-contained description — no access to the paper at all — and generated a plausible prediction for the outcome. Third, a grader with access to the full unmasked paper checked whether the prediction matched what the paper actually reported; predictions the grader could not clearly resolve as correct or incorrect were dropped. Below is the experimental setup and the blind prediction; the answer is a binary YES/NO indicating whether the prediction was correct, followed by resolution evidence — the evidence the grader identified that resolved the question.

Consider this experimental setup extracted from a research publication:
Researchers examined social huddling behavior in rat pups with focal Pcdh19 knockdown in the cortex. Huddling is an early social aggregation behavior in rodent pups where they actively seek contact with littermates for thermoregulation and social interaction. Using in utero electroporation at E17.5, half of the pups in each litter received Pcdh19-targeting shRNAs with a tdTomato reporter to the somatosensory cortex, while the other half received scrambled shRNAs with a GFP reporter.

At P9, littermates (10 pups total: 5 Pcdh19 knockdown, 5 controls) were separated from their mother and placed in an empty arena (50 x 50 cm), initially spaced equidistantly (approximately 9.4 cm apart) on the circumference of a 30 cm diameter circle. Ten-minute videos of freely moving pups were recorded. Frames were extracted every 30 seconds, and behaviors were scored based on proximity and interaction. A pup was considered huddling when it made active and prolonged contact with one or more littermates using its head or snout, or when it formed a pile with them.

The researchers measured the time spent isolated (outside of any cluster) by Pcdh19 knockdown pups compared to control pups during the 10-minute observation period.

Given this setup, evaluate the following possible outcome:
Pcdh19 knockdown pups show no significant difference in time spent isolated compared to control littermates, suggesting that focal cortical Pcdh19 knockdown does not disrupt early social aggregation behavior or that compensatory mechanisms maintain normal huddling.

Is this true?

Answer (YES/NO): NO